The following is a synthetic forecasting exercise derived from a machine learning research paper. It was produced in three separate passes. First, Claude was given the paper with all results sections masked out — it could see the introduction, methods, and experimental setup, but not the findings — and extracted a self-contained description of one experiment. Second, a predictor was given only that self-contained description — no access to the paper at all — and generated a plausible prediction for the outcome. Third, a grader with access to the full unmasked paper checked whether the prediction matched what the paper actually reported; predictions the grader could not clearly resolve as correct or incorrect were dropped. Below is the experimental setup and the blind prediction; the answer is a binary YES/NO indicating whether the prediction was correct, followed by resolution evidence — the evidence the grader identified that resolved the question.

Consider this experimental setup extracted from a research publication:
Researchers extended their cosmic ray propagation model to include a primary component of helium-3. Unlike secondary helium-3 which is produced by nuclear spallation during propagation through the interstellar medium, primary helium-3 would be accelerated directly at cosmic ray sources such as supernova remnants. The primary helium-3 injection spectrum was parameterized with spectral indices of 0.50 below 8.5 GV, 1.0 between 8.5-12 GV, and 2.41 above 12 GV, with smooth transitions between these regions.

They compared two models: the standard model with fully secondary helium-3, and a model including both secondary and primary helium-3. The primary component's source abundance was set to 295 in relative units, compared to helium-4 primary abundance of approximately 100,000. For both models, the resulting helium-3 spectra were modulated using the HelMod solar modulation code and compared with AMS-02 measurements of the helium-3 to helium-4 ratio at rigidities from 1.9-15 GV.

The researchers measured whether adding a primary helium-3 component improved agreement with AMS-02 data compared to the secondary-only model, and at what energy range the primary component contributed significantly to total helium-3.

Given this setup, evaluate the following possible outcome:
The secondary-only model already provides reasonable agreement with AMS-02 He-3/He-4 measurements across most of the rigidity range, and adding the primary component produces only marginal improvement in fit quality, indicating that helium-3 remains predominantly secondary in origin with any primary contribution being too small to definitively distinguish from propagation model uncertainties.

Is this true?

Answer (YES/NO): NO